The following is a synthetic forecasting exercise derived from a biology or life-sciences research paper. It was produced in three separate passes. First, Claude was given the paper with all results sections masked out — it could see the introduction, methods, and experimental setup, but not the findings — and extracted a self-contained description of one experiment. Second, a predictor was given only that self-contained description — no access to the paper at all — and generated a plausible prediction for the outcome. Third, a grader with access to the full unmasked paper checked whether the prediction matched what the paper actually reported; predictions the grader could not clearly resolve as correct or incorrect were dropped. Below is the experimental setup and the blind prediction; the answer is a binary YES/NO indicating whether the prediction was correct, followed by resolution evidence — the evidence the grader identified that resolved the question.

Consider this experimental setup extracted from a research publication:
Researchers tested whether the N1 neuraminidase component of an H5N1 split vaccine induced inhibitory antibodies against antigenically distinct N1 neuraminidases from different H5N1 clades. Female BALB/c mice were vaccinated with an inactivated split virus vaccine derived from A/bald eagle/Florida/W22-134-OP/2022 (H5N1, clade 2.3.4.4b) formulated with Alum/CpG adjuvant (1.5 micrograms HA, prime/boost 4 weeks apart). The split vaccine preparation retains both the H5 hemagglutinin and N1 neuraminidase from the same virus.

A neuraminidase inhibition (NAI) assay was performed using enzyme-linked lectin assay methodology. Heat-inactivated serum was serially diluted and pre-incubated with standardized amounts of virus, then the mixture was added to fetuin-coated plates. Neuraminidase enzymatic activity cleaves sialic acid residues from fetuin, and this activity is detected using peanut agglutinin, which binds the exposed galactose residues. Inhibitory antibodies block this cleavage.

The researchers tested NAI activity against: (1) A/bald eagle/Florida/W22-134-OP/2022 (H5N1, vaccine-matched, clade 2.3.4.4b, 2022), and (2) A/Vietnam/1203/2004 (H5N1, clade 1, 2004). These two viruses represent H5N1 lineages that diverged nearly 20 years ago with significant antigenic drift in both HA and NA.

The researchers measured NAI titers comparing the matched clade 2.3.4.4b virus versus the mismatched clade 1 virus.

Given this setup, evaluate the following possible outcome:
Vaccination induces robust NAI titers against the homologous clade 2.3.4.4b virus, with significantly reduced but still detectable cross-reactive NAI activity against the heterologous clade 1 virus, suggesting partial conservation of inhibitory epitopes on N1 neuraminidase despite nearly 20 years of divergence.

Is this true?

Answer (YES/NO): YES